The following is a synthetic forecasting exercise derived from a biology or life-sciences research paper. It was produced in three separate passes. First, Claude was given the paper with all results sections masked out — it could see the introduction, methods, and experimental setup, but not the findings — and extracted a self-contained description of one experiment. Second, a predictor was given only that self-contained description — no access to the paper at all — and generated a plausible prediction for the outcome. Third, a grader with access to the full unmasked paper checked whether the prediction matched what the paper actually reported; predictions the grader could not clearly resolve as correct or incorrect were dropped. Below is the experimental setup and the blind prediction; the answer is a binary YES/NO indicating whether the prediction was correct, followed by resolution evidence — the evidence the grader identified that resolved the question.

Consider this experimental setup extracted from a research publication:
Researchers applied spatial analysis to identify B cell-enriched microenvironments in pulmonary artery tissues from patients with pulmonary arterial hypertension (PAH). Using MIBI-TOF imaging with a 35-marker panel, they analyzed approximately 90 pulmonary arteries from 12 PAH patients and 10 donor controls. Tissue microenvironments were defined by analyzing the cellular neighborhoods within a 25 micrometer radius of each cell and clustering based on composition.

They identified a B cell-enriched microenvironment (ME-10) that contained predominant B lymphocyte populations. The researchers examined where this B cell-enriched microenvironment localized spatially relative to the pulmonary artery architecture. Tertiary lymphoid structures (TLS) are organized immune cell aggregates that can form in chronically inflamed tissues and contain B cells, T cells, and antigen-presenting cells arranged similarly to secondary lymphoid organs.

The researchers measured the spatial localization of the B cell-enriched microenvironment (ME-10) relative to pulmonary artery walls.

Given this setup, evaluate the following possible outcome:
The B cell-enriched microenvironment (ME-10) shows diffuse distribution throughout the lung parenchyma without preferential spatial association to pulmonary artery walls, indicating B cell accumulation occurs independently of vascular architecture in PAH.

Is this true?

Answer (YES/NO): NO